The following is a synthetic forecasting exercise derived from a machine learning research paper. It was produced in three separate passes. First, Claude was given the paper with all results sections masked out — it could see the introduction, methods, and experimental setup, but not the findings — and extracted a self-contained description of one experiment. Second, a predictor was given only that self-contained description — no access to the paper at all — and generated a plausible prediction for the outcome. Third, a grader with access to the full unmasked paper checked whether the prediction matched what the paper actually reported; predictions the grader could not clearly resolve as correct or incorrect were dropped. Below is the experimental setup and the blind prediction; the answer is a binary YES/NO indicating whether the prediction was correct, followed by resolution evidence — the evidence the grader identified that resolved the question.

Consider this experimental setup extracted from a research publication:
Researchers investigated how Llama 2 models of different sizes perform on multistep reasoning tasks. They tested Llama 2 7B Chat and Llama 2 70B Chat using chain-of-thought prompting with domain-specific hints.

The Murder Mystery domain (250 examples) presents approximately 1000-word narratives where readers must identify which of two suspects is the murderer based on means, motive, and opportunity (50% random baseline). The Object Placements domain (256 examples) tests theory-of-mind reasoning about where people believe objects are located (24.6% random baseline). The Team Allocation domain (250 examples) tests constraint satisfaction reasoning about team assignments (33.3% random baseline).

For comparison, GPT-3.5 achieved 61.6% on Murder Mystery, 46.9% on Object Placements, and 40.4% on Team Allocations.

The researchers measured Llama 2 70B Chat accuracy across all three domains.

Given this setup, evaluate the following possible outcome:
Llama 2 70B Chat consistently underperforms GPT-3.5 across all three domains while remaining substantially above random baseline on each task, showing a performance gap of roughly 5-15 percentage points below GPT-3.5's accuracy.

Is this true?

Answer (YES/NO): NO